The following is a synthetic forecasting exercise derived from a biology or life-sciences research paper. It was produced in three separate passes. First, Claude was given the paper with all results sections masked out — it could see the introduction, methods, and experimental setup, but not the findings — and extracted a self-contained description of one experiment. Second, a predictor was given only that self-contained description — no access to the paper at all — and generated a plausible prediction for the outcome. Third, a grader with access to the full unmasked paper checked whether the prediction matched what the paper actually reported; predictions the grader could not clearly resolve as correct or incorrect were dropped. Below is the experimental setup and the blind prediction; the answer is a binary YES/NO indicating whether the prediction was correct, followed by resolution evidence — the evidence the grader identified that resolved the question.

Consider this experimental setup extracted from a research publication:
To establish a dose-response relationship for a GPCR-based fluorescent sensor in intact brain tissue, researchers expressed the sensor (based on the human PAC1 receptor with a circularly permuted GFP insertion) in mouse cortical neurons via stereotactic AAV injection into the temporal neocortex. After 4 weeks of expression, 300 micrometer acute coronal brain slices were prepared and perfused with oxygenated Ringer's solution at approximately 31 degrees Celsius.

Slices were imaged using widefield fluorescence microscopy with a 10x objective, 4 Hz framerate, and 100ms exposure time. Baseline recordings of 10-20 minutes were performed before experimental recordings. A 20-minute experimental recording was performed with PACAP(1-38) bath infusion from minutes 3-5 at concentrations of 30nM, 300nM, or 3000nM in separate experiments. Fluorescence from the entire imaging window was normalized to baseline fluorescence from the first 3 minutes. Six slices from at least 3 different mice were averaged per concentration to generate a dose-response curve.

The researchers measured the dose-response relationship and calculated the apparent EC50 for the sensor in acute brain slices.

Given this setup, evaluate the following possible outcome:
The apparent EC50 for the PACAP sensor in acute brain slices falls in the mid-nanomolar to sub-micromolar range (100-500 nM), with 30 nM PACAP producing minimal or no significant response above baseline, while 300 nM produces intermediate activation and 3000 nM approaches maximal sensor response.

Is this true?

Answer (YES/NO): NO